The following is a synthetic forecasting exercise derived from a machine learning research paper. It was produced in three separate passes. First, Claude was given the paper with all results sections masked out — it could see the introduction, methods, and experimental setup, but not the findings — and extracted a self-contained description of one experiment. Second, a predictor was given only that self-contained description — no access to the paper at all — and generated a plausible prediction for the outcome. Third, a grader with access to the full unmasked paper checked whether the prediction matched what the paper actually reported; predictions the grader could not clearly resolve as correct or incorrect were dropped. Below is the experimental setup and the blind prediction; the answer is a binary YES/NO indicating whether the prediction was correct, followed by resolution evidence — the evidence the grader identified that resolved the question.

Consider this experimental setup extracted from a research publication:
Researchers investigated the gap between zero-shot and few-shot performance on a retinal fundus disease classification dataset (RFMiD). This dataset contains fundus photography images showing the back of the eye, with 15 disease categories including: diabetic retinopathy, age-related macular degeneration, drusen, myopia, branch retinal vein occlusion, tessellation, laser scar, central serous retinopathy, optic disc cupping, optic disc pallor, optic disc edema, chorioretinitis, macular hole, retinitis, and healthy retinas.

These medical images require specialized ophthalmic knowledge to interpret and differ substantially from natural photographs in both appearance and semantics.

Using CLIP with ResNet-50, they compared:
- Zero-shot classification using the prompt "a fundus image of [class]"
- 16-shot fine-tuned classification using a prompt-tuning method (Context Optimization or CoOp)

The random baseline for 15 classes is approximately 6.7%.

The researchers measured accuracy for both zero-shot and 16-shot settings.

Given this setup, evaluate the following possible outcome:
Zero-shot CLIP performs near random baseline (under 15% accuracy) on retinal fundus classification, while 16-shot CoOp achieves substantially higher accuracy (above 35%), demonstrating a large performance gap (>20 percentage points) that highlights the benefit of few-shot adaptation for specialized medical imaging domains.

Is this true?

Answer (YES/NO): YES